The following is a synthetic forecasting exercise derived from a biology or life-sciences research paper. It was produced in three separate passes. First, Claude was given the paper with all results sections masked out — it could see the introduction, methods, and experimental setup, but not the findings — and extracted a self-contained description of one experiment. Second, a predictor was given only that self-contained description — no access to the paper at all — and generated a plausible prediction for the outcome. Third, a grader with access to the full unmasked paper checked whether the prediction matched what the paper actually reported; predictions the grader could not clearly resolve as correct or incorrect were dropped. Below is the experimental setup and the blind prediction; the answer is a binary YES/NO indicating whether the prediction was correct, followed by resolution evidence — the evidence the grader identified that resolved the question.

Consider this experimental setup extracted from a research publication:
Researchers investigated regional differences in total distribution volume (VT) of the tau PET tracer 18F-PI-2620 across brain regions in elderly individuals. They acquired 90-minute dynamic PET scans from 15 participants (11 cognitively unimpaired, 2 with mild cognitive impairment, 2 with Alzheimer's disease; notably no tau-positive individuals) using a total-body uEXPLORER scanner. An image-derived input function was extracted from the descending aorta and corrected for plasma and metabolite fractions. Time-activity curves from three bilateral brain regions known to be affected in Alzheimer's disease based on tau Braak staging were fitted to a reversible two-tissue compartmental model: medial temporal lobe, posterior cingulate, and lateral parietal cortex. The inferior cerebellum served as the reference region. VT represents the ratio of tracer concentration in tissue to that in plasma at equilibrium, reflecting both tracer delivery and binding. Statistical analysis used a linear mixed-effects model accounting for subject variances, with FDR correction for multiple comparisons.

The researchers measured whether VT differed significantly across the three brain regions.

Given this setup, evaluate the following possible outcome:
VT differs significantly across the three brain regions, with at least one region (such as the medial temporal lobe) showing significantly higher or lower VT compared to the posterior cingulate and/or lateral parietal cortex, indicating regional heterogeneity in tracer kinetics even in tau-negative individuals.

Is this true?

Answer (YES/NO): NO